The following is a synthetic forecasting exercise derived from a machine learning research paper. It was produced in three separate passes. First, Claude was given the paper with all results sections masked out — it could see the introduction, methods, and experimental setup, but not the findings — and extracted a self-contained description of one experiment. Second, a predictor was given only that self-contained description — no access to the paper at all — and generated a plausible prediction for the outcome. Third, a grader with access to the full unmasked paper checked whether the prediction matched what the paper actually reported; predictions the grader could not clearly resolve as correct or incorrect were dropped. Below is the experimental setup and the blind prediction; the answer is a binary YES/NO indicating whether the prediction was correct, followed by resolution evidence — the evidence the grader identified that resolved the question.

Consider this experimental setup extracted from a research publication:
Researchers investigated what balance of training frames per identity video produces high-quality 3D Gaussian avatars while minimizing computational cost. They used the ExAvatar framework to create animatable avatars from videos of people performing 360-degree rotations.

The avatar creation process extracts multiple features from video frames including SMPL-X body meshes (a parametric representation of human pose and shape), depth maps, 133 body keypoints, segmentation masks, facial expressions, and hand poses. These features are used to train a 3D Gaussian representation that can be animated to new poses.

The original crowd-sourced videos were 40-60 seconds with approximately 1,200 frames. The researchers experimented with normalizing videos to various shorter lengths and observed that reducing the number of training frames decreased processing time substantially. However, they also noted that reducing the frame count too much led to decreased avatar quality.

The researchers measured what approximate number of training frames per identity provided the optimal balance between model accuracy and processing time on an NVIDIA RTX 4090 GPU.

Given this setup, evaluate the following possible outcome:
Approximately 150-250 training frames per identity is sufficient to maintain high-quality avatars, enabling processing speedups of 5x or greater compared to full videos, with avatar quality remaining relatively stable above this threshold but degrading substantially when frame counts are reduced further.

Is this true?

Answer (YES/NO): NO